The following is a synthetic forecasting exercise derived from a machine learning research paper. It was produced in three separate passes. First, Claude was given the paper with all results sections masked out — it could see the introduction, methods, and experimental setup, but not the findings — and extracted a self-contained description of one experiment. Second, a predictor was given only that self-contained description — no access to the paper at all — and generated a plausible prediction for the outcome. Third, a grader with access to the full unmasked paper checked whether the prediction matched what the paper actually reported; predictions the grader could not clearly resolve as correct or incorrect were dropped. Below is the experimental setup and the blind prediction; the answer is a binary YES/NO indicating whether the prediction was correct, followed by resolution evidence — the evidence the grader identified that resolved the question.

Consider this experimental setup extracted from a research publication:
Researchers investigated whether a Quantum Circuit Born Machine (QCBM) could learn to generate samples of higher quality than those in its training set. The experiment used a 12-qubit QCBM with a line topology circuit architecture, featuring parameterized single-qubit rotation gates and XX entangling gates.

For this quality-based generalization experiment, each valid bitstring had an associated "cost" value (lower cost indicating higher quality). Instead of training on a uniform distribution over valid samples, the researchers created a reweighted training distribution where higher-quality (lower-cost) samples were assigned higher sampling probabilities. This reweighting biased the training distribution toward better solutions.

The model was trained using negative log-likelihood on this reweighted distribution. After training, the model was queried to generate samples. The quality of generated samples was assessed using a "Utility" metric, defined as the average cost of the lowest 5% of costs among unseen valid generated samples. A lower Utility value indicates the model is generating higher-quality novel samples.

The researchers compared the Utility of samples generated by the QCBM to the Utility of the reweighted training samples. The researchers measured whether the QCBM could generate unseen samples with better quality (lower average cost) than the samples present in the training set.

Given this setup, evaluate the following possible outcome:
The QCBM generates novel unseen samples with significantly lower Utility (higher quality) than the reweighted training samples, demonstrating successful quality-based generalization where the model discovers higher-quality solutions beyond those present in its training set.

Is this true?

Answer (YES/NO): YES